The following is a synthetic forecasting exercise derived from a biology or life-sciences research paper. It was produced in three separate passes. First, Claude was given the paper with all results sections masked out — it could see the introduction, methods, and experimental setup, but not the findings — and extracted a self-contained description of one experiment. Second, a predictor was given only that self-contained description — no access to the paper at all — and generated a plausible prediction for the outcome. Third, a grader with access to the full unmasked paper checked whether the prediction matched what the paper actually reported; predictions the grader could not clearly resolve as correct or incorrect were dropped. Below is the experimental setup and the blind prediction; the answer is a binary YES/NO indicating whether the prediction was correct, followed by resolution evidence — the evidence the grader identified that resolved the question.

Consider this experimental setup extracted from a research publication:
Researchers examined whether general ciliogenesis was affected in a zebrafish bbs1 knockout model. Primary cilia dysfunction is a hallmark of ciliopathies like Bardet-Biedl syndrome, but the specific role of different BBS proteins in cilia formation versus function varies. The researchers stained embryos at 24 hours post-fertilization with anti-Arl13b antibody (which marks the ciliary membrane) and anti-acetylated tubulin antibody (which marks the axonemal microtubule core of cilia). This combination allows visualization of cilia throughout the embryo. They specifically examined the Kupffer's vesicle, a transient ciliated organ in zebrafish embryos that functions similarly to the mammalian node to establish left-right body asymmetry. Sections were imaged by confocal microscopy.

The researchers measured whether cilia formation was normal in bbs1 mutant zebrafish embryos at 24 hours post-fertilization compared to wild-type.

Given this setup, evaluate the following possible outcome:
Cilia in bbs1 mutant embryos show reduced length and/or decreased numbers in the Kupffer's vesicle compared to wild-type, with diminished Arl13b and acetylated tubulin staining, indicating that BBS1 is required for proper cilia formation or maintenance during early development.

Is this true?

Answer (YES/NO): NO